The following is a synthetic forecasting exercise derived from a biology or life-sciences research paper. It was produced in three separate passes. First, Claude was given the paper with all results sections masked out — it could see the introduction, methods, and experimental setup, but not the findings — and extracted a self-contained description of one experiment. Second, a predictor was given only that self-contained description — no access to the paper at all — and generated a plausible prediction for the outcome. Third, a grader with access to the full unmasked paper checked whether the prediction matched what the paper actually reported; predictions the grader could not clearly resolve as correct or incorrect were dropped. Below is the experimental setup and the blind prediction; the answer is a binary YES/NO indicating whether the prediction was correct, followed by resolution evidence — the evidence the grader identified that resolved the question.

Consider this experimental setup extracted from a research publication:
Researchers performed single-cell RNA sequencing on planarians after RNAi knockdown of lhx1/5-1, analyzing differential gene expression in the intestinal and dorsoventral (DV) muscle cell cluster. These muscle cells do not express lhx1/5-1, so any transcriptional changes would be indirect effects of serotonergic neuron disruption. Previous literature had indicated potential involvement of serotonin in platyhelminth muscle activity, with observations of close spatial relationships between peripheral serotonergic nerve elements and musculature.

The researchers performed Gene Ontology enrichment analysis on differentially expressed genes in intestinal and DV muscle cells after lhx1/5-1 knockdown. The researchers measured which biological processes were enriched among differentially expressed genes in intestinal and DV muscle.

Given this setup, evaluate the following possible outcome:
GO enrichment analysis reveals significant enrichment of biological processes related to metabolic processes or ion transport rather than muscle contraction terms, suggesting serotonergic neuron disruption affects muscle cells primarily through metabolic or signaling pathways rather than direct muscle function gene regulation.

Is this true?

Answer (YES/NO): NO